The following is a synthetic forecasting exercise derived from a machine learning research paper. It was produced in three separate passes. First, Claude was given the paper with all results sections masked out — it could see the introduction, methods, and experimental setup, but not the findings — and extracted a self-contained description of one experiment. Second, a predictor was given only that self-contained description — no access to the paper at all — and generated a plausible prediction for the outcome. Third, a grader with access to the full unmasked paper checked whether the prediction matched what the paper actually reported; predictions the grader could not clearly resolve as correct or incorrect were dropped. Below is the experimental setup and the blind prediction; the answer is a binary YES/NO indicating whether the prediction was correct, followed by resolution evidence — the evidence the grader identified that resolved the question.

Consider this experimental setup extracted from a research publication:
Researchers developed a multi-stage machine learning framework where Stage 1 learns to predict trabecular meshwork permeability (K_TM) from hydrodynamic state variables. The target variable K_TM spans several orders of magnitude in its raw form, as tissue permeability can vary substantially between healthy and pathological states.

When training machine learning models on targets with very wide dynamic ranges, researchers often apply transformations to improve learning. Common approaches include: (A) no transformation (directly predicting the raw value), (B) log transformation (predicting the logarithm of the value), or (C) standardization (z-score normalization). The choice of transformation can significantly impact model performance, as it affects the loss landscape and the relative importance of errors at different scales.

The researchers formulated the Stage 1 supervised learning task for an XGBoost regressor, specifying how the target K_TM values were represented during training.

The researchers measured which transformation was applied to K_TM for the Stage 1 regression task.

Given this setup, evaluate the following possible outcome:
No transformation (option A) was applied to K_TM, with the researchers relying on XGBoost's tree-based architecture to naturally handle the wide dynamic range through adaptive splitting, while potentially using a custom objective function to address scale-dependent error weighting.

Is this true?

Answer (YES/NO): NO